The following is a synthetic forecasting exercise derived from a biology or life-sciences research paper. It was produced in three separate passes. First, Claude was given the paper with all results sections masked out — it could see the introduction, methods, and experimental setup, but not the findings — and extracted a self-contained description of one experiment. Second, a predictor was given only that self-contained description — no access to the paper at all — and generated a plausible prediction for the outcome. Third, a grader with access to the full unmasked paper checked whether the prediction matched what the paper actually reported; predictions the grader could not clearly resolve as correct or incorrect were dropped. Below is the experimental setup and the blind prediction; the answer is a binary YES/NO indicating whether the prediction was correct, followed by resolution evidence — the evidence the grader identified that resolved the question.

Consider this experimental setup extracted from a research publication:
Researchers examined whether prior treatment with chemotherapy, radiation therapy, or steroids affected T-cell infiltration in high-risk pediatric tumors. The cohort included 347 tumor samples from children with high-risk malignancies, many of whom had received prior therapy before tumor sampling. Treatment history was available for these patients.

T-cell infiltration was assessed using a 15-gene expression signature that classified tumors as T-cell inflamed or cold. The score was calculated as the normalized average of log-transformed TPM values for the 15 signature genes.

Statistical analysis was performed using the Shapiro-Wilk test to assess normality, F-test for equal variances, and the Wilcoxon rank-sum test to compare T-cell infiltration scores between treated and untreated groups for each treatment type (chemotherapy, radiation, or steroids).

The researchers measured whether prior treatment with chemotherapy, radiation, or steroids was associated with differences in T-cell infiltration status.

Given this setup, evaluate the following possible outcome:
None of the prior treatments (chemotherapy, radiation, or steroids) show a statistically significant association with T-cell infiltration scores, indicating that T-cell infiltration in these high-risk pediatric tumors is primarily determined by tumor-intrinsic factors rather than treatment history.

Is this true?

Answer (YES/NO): YES